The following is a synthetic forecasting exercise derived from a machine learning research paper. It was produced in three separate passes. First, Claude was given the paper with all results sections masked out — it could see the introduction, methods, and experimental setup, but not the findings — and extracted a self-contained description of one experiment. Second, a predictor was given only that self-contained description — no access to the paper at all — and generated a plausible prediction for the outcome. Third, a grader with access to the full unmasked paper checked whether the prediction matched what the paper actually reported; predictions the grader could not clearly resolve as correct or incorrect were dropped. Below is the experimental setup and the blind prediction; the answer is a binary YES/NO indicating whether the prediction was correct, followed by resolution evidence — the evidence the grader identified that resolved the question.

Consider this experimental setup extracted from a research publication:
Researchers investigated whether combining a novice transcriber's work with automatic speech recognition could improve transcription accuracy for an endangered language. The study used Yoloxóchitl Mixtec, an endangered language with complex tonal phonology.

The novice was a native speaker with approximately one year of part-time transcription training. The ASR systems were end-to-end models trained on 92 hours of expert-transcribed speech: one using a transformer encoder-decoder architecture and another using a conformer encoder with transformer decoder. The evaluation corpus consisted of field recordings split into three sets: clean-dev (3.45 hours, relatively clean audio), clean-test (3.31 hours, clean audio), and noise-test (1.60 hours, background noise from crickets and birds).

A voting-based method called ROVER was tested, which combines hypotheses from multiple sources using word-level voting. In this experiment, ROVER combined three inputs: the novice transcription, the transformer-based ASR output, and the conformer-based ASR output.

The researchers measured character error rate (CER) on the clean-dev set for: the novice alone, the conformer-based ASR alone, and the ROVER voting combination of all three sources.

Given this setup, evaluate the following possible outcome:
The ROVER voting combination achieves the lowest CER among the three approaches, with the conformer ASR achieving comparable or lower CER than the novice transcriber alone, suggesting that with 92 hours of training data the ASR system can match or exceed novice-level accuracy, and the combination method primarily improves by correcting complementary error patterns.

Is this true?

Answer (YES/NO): NO